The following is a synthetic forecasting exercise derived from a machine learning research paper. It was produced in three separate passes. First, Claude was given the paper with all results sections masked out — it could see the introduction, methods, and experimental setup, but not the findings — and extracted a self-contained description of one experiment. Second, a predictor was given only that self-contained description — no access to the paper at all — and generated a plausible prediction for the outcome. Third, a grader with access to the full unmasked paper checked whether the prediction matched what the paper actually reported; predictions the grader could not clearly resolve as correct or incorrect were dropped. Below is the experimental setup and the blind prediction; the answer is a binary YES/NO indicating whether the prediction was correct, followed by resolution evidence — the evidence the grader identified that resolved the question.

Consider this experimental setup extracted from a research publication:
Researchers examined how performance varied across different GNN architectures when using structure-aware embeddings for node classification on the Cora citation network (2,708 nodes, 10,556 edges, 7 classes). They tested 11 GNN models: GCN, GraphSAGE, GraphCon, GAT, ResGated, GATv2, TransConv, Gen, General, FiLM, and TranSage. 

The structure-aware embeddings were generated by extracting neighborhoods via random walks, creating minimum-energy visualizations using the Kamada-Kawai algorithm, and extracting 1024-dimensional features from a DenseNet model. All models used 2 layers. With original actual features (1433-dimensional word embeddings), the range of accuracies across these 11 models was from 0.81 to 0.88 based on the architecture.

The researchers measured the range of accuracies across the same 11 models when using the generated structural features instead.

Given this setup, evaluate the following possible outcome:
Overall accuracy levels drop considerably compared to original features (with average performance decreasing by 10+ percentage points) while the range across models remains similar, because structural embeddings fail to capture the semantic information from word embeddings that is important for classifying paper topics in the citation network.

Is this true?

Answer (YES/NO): NO